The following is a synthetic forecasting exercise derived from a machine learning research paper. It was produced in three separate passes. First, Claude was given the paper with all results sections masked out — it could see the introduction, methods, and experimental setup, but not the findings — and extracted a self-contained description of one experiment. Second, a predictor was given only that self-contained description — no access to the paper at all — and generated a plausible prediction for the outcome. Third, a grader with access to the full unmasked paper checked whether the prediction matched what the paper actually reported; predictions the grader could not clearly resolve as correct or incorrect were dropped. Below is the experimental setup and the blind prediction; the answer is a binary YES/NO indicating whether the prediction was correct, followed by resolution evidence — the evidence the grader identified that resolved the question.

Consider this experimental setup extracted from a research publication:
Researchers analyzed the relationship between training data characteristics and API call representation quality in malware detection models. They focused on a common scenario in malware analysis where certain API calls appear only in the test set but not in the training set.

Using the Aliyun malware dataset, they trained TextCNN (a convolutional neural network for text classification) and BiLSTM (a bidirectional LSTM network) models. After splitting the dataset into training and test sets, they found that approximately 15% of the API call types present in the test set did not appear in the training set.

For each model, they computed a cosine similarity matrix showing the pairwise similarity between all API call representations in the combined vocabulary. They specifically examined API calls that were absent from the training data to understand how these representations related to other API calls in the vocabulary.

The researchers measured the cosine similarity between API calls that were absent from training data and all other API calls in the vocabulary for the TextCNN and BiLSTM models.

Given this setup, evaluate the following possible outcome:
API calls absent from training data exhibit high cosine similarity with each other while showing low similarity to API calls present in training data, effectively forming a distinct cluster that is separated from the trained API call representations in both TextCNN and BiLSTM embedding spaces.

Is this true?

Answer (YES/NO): NO